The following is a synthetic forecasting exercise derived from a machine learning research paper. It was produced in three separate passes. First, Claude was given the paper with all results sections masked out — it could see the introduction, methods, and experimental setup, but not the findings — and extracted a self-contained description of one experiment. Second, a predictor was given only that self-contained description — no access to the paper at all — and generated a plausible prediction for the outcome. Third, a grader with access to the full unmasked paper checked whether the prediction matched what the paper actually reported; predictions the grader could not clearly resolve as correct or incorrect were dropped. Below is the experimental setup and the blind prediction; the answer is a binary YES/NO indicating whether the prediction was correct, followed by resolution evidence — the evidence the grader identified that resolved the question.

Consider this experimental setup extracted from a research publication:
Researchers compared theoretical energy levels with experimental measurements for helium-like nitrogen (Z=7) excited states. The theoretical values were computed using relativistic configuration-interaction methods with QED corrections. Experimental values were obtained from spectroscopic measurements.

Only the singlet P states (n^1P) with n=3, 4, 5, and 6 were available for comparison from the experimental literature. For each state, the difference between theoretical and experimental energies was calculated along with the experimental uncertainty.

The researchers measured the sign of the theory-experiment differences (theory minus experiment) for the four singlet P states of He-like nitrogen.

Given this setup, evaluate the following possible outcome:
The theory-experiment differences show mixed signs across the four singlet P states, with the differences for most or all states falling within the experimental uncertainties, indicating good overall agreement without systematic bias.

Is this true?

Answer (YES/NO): YES